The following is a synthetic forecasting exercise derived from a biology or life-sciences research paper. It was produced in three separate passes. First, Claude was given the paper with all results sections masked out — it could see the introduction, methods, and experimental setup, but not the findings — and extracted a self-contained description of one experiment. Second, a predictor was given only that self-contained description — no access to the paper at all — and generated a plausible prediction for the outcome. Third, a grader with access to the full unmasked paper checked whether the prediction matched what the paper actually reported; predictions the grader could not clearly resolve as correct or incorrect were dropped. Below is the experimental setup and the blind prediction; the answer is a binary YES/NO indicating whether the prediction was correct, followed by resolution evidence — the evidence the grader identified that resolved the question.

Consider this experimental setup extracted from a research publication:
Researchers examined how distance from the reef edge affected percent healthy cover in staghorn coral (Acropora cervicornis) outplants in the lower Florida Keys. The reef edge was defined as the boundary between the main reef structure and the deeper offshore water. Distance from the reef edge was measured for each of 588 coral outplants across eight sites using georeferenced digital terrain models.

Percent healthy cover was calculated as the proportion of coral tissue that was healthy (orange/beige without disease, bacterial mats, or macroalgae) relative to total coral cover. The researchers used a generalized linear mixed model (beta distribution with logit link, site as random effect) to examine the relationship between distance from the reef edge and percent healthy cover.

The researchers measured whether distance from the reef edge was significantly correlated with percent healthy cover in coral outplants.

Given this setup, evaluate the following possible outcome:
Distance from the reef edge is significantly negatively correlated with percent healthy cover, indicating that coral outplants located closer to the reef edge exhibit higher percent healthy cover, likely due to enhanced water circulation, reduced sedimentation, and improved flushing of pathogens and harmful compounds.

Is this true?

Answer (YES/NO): YES